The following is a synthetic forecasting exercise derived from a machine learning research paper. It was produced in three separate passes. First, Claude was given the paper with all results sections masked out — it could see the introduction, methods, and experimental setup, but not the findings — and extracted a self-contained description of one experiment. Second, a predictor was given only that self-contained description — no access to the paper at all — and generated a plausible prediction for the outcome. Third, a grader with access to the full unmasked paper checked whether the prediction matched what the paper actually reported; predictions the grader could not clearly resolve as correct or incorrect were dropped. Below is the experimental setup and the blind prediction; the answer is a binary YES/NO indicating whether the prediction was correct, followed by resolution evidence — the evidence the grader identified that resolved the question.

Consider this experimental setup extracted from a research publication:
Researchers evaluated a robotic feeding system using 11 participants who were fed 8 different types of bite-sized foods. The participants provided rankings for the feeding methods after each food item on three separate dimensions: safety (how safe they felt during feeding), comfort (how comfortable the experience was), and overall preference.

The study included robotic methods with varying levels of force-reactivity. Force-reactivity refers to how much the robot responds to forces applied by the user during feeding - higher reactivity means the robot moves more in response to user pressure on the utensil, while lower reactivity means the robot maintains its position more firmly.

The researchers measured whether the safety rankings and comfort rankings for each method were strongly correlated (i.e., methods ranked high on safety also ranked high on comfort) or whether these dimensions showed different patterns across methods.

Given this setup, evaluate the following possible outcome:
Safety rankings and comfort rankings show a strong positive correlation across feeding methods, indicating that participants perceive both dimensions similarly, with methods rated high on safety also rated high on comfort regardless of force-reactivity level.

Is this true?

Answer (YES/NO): NO